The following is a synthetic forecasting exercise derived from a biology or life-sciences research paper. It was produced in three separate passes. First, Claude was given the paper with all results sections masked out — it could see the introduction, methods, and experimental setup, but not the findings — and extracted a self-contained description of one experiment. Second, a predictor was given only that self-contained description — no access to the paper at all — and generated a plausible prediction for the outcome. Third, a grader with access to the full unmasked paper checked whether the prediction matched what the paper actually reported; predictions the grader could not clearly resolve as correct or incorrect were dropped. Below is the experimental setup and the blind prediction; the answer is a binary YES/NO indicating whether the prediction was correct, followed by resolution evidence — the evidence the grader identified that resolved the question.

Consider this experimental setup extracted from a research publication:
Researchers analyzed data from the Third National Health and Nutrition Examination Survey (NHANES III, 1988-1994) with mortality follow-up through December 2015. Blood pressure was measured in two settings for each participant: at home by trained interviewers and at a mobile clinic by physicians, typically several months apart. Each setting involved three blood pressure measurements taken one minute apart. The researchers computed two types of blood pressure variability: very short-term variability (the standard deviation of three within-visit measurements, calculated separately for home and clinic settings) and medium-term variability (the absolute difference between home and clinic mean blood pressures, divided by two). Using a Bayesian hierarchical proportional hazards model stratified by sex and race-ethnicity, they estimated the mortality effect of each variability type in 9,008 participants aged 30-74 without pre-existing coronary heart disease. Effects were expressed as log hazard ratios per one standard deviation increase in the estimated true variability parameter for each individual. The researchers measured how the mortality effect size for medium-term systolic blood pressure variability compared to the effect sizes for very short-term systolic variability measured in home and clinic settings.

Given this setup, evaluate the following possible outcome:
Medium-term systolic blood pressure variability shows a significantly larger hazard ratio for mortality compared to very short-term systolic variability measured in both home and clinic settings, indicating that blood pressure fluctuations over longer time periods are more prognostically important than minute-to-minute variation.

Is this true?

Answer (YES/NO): YES